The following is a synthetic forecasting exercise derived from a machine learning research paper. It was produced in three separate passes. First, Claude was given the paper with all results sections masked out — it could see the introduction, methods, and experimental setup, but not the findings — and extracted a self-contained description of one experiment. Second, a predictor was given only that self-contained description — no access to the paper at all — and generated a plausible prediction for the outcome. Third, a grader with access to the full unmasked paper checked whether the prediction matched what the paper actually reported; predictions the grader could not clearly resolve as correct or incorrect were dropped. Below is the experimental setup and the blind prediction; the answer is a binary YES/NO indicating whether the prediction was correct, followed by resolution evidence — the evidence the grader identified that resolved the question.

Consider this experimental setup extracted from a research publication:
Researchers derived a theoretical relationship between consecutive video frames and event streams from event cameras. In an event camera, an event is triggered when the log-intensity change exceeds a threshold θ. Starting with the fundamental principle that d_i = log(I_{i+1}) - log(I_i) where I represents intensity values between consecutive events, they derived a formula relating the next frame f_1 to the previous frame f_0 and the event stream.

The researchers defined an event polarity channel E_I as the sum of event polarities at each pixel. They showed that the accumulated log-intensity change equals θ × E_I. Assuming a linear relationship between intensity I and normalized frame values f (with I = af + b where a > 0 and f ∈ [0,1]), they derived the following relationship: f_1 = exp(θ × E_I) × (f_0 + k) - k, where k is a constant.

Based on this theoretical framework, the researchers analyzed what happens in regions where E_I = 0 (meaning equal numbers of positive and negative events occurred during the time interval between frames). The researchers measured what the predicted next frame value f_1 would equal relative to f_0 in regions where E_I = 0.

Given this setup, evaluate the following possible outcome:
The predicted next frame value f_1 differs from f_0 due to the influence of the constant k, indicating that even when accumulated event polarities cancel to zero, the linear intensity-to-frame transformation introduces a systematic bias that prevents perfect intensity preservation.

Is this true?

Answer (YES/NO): NO